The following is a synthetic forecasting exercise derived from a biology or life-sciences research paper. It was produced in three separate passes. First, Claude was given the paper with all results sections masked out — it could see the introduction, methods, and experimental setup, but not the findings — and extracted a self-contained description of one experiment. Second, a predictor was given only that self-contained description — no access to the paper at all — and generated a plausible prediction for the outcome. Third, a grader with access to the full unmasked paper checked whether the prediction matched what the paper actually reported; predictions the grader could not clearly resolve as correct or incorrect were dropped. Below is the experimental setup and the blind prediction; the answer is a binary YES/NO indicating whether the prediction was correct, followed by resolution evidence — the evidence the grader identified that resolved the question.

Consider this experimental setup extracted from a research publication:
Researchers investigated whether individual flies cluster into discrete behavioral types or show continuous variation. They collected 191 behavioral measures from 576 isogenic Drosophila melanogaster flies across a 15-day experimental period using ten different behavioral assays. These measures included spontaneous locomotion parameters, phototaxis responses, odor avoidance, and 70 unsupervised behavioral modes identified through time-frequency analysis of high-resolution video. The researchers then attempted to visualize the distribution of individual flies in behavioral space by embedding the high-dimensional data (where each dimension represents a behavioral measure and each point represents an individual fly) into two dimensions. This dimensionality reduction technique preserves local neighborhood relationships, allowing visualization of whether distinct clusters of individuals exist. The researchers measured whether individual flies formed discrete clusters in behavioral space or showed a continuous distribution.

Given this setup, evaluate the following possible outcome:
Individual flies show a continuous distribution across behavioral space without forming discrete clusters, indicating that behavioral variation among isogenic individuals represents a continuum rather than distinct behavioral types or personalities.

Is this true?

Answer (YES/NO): YES